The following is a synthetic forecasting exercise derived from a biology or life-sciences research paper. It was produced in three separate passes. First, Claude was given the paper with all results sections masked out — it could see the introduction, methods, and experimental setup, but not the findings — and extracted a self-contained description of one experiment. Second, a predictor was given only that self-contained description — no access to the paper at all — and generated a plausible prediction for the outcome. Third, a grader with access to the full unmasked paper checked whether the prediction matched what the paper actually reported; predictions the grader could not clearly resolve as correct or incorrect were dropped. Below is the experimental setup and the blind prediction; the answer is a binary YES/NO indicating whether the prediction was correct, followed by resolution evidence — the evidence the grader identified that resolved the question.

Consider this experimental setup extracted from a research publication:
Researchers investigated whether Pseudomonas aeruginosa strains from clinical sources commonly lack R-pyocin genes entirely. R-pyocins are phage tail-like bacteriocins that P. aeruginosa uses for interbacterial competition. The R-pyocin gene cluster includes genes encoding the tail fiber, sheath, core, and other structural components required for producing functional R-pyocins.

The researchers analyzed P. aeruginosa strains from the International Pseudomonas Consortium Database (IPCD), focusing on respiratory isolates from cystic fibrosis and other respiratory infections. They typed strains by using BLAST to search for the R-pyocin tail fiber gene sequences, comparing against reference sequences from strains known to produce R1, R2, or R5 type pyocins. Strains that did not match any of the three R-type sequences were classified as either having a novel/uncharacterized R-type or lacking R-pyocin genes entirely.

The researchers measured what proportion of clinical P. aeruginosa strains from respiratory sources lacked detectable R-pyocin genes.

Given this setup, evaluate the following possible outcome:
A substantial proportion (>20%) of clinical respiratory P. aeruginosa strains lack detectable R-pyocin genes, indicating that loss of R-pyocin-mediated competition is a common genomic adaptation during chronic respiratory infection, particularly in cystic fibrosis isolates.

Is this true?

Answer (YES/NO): YES